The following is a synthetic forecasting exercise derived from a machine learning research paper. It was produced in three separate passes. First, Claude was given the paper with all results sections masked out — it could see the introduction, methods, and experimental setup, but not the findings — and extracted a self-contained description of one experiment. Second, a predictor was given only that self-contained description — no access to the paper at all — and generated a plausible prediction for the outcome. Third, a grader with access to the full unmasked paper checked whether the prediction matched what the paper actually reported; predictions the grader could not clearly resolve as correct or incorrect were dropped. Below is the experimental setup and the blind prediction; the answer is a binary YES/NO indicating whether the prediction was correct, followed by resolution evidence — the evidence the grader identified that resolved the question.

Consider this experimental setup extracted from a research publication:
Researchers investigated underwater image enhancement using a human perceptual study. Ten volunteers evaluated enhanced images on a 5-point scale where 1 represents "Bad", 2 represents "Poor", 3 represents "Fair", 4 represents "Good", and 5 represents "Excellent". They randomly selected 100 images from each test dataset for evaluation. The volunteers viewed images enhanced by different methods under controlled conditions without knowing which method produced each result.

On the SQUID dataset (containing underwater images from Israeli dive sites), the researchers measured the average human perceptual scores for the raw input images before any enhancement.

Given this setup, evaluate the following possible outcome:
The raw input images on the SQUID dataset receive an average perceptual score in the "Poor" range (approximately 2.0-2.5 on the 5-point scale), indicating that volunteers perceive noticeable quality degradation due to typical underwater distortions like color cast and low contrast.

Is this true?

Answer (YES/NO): NO